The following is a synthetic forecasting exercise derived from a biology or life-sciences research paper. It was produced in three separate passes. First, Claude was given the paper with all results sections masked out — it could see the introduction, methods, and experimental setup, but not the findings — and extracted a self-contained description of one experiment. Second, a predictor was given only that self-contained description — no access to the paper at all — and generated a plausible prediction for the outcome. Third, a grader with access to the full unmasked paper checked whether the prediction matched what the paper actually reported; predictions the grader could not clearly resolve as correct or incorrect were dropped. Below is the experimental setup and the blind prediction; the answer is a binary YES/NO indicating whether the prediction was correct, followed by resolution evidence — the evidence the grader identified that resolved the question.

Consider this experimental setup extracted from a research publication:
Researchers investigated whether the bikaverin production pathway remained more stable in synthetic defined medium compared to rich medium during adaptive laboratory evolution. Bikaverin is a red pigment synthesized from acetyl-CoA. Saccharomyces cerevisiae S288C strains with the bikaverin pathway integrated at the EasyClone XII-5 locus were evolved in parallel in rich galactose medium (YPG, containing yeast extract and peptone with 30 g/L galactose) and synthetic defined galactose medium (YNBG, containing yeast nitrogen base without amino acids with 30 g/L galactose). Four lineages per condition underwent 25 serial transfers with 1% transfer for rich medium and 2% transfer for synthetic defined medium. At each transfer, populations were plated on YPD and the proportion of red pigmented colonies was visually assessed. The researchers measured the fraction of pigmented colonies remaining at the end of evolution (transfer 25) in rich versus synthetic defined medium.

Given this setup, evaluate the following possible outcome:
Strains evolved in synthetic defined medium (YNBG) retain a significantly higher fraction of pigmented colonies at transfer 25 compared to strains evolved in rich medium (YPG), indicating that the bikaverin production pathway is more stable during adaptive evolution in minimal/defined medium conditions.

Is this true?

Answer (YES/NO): NO